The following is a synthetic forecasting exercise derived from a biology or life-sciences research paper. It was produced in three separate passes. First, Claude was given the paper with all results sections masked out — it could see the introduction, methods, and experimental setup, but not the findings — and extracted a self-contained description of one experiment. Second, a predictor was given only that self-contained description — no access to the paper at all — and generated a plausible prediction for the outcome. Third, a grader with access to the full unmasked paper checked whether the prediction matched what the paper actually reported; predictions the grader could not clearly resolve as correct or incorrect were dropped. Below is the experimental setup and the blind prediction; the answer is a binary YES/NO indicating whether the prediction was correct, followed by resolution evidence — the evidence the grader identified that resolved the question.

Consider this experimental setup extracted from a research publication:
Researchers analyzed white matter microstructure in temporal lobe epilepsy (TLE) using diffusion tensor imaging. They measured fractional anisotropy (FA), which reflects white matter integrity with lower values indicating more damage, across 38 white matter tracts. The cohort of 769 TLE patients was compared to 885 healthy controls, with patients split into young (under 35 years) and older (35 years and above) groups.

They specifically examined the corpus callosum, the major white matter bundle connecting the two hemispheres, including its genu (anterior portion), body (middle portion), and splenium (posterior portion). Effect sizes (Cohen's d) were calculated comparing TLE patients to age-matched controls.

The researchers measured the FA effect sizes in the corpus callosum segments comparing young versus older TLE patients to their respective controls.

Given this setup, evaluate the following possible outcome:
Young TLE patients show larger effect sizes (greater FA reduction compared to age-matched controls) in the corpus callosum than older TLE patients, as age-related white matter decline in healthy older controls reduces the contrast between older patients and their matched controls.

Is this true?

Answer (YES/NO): NO